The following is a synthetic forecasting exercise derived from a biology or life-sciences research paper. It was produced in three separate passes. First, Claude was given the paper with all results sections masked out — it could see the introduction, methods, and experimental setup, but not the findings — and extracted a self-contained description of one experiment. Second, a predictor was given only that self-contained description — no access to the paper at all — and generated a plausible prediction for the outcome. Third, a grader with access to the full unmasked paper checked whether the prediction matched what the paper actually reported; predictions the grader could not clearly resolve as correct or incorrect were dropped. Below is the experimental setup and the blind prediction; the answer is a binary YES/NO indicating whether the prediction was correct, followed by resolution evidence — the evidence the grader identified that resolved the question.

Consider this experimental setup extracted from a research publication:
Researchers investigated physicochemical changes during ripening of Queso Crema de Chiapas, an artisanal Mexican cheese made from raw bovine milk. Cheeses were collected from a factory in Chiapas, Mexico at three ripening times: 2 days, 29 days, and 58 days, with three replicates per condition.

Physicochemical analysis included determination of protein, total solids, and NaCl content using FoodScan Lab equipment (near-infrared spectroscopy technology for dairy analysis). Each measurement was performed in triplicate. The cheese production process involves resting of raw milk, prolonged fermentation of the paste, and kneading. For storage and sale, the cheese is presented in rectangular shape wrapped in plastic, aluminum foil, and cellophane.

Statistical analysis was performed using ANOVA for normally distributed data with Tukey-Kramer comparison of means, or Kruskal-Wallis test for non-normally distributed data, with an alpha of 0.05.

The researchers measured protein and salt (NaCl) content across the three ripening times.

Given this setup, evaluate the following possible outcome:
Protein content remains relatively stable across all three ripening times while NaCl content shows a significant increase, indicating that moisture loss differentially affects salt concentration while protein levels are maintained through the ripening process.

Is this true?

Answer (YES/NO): NO